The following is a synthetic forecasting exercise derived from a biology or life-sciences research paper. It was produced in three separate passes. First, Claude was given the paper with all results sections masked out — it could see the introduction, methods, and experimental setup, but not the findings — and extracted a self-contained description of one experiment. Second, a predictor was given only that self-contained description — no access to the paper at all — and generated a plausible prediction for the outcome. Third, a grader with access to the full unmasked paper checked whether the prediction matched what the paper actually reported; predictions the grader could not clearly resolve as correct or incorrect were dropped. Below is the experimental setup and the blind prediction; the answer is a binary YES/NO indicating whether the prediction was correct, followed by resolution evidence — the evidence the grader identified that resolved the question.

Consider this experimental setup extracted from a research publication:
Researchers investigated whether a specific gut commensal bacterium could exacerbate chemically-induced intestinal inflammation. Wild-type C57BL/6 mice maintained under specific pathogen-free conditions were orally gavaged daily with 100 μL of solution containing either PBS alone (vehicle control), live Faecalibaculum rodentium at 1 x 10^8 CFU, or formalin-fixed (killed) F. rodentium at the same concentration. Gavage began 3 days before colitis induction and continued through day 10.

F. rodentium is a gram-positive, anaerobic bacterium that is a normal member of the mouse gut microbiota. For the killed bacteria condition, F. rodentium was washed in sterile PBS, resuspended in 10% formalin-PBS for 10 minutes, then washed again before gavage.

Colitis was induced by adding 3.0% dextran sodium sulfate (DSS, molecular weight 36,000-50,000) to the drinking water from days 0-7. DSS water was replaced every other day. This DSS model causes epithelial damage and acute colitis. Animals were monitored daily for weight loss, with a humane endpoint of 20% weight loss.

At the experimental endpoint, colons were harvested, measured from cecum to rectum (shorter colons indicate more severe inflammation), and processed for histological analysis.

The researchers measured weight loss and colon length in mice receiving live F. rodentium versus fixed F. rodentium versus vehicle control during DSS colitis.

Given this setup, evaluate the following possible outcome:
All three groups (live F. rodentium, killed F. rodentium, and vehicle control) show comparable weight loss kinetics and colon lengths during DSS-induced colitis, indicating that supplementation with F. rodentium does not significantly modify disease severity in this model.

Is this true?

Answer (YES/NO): NO